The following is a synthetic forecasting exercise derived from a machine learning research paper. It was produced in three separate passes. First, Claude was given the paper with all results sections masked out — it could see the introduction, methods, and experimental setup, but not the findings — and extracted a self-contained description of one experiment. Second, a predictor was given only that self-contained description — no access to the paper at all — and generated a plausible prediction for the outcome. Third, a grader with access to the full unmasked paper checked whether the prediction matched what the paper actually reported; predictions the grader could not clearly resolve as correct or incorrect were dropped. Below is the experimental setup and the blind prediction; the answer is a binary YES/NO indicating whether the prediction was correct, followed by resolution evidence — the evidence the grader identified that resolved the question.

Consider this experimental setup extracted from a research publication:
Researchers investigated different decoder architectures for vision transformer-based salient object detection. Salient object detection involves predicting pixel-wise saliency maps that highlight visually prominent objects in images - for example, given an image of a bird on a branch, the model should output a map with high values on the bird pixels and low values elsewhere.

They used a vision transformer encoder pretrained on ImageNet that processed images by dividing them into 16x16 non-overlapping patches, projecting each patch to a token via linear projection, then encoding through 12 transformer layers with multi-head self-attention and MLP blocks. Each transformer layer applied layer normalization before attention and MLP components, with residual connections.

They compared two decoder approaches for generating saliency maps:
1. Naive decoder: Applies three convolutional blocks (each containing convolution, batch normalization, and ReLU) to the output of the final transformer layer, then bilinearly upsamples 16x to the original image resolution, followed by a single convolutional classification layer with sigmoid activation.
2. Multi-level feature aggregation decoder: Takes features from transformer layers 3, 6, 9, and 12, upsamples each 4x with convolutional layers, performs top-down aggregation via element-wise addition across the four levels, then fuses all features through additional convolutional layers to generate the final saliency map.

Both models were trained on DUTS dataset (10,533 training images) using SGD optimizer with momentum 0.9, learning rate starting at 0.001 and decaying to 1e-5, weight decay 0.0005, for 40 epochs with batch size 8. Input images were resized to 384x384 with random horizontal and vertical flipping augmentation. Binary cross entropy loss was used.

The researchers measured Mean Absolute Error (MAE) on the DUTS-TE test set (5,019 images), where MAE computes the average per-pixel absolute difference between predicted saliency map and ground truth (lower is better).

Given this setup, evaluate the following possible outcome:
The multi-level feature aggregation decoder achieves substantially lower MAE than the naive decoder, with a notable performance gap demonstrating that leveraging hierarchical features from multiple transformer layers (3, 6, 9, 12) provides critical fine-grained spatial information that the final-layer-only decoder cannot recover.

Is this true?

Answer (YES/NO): NO